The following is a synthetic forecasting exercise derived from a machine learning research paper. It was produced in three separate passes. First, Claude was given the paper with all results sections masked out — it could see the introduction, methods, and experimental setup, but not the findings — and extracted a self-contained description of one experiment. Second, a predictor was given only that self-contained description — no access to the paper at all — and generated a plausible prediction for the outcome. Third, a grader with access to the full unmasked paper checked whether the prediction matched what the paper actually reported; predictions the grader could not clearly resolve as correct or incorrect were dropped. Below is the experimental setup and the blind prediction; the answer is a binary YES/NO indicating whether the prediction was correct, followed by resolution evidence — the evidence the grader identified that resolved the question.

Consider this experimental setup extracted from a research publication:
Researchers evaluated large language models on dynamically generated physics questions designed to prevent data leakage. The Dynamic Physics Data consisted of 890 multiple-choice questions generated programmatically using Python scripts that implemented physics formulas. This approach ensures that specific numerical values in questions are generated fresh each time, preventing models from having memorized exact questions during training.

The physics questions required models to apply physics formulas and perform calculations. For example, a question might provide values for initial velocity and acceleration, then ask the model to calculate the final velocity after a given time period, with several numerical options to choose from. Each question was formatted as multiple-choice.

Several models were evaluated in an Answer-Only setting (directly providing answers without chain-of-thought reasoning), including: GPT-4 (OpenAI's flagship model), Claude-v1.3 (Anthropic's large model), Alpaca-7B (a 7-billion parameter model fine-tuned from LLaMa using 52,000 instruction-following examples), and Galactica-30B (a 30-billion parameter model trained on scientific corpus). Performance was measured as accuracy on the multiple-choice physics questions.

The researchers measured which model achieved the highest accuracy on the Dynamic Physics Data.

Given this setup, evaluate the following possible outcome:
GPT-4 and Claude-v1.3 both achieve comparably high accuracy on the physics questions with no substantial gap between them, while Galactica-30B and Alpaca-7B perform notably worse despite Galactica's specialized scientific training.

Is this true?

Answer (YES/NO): NO